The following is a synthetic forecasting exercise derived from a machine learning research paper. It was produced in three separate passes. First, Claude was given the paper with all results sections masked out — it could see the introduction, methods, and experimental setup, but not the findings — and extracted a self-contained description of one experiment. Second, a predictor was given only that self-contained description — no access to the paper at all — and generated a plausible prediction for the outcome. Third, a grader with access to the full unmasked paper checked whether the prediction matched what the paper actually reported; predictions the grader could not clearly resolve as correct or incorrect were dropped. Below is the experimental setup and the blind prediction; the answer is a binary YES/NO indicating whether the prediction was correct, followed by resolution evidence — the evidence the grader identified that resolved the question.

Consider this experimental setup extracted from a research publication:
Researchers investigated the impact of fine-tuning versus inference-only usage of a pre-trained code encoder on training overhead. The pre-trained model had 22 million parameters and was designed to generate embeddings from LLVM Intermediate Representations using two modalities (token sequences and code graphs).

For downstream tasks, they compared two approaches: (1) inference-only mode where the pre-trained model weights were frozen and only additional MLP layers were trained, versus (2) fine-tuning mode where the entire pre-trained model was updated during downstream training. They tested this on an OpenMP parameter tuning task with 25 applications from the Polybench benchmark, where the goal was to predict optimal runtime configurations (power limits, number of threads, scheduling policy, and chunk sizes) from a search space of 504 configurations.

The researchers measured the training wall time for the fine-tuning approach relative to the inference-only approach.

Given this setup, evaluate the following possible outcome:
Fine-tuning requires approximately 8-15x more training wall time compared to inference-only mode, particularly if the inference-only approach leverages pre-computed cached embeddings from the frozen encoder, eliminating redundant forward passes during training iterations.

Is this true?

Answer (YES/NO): NO